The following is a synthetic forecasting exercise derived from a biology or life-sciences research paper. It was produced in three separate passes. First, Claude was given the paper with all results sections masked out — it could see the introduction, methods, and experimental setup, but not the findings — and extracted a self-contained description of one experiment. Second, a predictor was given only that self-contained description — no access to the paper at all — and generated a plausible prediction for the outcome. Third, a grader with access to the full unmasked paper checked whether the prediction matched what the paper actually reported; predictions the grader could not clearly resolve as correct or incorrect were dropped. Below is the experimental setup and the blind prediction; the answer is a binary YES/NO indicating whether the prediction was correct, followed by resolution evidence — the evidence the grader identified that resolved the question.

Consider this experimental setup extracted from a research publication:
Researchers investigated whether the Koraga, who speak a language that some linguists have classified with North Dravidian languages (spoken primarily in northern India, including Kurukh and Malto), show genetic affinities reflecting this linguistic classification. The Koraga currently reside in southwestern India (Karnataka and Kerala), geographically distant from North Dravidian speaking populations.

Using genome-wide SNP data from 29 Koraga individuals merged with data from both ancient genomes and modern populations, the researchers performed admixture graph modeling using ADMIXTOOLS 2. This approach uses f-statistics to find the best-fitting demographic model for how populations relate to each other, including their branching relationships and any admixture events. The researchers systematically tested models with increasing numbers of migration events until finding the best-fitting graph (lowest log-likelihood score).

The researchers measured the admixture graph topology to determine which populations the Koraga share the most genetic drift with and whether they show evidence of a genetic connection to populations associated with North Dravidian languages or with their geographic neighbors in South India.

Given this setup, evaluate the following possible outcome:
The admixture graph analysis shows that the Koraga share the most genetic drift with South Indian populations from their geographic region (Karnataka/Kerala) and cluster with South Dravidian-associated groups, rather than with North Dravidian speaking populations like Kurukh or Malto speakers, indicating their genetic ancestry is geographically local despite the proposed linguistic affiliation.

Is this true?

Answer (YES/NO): NO